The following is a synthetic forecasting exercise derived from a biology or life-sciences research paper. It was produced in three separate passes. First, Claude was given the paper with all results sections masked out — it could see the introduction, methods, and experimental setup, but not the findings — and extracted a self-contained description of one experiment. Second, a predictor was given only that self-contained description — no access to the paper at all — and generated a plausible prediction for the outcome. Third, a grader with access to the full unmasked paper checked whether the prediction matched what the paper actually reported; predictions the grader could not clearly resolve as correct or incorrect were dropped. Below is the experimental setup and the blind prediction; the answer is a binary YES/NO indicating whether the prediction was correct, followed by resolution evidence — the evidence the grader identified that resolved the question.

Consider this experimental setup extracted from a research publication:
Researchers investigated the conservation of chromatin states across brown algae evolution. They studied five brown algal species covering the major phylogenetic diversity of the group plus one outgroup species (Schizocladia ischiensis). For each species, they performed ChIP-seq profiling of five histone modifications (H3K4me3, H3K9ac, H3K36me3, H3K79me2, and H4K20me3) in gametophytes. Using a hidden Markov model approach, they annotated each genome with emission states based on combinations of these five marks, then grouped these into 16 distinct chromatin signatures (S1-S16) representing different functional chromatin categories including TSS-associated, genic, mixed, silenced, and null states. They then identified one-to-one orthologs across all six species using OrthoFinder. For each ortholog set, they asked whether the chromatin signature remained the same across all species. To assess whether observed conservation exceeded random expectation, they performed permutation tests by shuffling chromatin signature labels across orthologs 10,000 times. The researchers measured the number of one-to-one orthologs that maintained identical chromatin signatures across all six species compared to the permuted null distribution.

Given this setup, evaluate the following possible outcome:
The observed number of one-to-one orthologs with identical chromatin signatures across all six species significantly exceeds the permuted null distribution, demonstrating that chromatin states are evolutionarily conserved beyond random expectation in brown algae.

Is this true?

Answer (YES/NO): YES